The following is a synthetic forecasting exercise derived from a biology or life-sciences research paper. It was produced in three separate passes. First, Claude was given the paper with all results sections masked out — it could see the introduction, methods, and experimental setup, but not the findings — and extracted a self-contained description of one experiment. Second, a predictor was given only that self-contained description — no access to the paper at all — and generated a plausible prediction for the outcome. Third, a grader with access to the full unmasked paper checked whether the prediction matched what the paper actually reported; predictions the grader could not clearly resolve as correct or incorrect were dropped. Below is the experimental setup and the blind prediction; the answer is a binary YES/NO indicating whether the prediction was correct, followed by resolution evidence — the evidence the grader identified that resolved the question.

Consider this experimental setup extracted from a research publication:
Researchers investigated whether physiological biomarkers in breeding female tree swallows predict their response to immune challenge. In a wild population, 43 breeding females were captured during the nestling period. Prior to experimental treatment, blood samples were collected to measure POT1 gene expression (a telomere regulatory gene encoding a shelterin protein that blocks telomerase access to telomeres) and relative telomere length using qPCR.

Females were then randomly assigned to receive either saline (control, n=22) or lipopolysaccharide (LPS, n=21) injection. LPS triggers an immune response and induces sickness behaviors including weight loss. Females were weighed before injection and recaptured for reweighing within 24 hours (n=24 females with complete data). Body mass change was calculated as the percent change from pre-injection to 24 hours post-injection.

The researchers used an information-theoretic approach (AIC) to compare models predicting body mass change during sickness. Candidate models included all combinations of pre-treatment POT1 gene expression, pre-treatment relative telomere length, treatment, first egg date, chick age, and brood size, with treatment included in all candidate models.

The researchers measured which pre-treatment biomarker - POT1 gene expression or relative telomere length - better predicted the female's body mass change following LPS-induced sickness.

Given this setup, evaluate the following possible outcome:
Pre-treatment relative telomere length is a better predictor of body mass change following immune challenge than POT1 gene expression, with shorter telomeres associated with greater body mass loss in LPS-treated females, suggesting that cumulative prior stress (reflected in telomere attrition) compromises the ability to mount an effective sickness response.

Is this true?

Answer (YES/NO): NO